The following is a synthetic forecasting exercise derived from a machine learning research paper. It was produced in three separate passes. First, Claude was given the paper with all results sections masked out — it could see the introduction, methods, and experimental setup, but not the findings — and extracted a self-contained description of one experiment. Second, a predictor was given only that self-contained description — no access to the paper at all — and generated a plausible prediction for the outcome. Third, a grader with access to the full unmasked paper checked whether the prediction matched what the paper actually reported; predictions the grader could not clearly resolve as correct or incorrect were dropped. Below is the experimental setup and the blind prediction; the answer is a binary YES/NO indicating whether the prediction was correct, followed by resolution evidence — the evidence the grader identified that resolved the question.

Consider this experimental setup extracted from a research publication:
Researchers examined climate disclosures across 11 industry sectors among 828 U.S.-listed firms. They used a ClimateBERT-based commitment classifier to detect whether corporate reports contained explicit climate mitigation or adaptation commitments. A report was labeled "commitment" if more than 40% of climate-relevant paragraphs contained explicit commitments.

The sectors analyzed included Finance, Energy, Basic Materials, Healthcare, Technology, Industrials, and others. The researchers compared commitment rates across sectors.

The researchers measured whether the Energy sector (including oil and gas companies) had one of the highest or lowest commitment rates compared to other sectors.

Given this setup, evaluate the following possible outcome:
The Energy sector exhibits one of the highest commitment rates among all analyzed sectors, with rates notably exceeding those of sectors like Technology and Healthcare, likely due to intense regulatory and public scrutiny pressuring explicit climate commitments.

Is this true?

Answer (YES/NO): NO